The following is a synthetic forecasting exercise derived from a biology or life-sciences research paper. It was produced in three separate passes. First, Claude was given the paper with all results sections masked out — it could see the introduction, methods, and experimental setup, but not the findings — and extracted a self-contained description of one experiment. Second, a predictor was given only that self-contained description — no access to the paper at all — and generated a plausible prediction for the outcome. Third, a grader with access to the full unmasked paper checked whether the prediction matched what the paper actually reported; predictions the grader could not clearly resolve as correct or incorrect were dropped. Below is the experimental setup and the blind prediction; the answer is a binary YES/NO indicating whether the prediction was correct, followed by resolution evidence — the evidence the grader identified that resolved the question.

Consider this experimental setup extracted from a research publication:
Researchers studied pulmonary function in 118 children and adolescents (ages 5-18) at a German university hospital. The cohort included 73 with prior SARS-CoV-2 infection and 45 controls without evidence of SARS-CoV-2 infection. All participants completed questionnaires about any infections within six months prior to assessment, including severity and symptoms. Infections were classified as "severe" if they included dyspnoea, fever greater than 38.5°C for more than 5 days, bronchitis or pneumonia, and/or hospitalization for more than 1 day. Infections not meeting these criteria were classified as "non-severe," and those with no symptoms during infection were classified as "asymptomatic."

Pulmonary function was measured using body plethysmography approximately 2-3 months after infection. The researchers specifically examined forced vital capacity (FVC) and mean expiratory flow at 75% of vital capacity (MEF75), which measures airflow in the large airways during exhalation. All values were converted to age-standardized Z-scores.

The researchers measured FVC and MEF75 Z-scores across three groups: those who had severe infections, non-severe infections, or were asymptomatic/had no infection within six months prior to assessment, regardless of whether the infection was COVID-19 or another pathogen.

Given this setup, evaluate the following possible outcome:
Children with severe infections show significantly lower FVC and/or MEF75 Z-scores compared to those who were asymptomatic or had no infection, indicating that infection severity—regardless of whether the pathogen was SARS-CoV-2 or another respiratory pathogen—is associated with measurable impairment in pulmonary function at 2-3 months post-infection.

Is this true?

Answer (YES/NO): YES